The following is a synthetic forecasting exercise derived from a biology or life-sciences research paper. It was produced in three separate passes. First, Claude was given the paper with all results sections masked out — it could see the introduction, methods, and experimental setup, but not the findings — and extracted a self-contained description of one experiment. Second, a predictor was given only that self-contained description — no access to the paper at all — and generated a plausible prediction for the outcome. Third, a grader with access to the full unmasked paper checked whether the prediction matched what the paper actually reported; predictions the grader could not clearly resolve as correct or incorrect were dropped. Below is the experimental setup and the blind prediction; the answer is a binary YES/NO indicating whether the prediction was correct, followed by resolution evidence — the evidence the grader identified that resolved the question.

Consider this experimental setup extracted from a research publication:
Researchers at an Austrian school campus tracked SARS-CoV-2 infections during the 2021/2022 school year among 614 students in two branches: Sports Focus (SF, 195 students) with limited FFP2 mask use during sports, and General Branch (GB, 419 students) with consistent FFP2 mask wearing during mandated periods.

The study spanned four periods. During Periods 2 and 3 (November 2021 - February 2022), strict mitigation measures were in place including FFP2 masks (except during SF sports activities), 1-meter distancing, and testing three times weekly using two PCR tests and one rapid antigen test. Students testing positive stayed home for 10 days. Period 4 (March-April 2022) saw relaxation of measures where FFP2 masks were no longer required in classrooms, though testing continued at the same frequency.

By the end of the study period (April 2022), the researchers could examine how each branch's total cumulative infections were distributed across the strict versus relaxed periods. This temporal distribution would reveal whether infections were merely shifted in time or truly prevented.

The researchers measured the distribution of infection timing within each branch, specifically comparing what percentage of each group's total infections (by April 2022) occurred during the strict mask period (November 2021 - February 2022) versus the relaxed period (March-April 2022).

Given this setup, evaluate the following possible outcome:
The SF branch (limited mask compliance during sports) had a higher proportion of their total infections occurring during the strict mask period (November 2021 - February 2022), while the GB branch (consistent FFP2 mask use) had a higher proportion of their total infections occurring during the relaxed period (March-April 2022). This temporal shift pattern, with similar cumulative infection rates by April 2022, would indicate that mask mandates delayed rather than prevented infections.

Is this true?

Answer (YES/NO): YES